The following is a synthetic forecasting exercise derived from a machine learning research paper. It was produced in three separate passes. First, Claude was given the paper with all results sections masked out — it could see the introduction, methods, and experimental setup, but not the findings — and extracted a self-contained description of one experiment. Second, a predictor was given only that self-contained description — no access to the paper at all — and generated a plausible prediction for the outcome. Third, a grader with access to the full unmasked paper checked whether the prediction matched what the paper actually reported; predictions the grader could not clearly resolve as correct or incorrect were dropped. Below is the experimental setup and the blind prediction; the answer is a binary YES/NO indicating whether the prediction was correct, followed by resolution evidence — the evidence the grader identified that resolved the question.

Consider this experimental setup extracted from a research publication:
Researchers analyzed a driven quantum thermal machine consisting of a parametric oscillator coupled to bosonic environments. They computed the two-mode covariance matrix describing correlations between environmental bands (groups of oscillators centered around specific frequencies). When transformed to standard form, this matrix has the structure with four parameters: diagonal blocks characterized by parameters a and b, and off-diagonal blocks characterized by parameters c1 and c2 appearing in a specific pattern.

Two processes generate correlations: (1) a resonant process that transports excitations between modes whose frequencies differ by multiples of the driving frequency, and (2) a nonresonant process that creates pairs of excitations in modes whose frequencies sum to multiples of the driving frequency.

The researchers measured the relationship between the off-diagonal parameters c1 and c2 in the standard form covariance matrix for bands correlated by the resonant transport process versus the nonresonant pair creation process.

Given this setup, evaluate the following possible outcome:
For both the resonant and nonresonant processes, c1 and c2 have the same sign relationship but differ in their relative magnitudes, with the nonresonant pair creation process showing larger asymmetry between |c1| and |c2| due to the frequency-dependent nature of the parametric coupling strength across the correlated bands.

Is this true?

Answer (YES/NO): NO